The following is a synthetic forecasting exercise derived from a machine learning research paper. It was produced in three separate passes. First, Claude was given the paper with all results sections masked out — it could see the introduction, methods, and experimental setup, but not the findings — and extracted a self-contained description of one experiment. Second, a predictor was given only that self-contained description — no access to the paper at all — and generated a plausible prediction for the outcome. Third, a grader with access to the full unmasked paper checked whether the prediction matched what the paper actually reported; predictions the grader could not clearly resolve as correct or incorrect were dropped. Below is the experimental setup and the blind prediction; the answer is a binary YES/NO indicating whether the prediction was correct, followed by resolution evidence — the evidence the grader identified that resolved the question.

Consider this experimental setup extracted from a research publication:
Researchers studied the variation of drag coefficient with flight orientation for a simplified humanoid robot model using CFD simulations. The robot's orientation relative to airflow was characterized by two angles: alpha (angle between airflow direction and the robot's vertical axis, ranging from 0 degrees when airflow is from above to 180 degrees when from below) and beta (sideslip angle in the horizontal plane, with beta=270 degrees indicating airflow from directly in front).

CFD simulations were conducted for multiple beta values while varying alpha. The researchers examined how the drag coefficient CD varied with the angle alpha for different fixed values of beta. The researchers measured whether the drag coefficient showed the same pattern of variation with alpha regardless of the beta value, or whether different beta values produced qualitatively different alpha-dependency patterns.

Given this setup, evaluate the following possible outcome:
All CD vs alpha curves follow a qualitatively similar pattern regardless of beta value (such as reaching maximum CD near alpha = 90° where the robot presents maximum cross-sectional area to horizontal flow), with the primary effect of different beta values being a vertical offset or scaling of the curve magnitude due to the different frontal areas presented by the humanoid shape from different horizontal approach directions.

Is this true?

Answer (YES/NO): YES